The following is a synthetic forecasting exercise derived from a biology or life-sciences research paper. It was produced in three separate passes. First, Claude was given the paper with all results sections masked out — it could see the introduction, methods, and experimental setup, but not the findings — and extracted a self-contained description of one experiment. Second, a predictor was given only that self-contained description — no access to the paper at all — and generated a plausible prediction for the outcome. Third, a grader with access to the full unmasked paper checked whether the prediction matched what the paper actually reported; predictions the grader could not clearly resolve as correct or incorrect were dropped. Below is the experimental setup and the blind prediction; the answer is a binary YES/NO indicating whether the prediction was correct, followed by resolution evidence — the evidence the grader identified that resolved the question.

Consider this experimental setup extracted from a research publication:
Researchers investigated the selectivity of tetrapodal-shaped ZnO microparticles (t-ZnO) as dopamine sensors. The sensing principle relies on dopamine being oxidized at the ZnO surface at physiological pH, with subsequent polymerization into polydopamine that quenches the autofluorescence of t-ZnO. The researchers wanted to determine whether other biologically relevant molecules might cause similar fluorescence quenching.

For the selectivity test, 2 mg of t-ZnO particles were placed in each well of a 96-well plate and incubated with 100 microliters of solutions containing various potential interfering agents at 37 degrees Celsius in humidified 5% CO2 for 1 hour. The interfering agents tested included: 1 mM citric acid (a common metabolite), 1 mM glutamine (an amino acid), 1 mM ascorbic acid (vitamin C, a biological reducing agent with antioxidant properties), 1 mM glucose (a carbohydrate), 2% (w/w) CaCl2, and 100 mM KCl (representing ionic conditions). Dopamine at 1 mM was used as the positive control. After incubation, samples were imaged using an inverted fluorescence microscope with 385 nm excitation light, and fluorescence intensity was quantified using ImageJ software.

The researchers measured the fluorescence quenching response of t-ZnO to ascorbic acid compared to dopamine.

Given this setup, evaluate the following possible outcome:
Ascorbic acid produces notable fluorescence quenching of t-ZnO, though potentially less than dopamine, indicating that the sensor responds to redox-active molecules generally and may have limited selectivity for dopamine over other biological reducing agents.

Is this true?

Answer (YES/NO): NO